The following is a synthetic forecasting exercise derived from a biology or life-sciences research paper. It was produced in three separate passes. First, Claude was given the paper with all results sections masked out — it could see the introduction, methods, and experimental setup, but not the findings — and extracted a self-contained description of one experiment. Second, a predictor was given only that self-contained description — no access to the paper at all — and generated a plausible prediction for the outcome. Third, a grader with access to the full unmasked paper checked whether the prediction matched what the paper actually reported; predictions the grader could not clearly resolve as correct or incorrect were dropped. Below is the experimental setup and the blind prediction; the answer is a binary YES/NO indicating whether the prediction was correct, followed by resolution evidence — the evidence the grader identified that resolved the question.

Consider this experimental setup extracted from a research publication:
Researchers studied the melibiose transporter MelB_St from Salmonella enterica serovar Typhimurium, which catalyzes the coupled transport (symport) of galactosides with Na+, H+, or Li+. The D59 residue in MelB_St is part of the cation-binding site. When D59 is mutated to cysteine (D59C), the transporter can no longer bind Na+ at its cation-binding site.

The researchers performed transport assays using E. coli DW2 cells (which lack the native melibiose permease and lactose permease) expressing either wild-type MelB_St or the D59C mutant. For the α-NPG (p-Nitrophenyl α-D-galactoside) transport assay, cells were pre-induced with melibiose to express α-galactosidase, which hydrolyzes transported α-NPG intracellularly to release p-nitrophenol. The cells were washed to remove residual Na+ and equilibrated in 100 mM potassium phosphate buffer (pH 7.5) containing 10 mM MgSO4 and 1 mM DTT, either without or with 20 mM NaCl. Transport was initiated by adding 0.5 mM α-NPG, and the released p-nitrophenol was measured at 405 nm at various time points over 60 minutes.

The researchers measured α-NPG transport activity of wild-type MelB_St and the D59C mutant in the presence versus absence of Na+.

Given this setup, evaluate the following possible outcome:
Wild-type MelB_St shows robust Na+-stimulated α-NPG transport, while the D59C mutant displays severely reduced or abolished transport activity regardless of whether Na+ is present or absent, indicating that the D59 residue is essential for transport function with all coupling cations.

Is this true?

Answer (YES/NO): NO